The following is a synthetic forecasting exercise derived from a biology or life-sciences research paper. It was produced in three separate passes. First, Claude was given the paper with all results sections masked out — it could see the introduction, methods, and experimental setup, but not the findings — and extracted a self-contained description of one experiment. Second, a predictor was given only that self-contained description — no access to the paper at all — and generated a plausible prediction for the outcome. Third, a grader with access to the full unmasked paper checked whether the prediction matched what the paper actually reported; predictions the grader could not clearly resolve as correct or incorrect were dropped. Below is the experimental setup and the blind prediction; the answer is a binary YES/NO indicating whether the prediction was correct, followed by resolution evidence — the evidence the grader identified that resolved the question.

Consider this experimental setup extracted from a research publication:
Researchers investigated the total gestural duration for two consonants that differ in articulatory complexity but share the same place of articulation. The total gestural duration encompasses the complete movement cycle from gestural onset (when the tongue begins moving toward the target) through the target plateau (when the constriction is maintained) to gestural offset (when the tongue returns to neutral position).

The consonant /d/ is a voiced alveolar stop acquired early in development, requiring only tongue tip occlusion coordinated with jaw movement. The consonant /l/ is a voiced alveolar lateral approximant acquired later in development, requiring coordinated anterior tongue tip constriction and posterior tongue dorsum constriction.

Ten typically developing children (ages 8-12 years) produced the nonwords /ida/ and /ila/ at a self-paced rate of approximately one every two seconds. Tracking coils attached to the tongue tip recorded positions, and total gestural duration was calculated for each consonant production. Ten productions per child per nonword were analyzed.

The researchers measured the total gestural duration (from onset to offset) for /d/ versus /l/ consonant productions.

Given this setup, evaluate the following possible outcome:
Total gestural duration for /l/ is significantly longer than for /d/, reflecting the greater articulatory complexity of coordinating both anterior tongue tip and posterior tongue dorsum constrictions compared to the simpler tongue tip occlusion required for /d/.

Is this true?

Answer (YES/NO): NO